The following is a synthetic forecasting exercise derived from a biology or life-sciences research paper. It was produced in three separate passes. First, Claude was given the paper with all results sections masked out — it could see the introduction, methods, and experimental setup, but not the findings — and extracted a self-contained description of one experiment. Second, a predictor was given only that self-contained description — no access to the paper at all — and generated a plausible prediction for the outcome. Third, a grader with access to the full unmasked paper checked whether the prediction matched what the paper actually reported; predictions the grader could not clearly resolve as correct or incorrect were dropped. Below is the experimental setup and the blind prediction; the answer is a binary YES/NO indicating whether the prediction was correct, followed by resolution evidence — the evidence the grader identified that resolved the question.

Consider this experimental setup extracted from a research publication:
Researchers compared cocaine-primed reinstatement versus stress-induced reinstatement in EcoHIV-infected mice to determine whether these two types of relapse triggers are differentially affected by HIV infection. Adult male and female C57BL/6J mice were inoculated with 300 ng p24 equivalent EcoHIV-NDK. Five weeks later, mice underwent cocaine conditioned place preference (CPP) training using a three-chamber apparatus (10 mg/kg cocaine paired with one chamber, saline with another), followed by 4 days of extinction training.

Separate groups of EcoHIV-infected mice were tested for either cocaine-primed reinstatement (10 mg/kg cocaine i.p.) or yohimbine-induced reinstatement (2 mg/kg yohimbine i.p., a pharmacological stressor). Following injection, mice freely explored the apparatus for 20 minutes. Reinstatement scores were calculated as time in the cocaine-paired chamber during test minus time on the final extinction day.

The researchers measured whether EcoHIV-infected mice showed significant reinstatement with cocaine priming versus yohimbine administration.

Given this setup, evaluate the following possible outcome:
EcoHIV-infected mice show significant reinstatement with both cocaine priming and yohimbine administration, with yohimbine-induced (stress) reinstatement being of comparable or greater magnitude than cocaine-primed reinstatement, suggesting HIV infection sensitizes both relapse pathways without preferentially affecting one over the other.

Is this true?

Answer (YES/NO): NO